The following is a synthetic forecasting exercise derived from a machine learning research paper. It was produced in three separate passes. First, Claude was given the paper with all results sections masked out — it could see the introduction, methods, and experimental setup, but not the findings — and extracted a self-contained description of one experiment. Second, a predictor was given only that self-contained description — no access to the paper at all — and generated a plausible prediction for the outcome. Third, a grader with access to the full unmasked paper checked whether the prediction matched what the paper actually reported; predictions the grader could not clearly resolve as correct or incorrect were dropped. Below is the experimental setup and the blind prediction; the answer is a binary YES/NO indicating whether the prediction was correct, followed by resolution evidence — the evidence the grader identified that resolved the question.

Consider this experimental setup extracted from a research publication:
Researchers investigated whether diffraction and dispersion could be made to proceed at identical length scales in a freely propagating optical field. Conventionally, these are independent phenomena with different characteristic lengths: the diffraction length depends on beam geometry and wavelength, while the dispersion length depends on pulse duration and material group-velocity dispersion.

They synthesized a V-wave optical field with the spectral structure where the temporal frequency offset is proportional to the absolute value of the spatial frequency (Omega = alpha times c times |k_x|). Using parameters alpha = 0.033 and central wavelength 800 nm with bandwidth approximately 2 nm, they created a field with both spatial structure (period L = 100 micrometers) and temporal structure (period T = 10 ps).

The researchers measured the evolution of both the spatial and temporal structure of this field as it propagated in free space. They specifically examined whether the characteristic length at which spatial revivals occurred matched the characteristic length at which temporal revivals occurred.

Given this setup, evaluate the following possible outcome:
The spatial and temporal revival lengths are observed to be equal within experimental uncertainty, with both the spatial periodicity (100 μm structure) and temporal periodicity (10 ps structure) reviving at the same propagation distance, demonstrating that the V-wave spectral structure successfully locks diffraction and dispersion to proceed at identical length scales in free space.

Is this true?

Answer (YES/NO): YES